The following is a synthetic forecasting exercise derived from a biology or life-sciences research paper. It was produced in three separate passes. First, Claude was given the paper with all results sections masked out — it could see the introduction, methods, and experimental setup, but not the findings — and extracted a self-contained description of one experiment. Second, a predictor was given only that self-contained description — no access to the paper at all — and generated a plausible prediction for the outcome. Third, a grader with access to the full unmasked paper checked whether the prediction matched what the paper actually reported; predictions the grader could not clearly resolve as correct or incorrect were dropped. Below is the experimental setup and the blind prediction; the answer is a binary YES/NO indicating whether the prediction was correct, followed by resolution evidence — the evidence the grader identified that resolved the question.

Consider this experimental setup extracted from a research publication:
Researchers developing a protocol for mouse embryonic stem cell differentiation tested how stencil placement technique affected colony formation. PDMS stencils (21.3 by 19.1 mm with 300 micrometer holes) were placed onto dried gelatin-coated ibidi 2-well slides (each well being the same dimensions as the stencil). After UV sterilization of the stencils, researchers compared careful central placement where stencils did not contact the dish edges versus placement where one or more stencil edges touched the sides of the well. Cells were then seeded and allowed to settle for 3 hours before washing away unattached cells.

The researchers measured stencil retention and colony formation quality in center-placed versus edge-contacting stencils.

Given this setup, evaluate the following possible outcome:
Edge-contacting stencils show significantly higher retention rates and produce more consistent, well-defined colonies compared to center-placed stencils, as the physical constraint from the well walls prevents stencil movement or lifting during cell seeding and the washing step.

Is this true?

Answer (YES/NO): NO